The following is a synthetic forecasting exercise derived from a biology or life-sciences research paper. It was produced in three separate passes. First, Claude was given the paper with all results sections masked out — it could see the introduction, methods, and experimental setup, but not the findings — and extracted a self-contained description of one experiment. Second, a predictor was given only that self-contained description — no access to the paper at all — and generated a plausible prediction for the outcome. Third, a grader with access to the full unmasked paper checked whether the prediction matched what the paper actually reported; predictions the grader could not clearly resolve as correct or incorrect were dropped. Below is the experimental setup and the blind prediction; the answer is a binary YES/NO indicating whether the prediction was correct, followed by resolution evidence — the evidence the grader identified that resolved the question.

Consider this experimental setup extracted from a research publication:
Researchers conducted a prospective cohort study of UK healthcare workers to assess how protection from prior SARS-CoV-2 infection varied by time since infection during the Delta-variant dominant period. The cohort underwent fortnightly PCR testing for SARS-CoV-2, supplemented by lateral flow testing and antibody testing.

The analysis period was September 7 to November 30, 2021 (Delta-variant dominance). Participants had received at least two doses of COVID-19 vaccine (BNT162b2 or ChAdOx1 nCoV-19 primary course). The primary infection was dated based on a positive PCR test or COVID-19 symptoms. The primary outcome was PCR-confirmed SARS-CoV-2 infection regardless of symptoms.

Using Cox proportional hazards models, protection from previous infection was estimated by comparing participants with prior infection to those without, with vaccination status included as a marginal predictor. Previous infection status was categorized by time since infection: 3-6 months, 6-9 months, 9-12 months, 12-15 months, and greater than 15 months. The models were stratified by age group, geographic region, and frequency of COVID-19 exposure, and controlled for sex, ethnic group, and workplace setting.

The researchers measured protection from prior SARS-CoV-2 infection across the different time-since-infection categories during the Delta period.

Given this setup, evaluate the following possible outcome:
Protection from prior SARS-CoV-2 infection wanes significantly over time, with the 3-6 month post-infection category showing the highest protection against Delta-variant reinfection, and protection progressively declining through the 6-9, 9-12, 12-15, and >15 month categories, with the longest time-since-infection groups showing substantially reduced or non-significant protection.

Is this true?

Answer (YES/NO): NO